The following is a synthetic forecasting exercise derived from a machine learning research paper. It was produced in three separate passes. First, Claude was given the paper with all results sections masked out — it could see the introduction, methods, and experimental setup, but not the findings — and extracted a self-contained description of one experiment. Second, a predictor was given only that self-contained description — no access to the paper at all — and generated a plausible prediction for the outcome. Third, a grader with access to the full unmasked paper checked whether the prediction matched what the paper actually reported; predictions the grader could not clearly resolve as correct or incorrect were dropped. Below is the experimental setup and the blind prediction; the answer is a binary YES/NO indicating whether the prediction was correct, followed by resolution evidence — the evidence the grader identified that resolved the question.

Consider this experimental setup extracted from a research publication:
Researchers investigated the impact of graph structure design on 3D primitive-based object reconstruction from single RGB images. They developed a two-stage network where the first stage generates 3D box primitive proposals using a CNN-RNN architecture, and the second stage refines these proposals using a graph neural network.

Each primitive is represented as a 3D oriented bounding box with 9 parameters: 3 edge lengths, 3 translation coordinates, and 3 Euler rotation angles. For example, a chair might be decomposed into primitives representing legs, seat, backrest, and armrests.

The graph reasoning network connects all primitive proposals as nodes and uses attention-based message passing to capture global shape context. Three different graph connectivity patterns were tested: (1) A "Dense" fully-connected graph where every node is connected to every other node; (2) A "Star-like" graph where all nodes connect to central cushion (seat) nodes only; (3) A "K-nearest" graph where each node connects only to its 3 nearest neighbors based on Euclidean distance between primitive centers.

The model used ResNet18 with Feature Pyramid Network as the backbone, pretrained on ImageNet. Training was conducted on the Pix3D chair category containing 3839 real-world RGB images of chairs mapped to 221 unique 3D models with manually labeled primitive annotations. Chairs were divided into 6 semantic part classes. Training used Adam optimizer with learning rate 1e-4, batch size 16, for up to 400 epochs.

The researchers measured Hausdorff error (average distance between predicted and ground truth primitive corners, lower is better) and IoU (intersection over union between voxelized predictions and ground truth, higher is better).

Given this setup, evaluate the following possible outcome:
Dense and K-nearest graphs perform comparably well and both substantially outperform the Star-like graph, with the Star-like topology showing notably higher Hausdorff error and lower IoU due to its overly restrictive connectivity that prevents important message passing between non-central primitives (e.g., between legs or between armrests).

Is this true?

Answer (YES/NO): NO